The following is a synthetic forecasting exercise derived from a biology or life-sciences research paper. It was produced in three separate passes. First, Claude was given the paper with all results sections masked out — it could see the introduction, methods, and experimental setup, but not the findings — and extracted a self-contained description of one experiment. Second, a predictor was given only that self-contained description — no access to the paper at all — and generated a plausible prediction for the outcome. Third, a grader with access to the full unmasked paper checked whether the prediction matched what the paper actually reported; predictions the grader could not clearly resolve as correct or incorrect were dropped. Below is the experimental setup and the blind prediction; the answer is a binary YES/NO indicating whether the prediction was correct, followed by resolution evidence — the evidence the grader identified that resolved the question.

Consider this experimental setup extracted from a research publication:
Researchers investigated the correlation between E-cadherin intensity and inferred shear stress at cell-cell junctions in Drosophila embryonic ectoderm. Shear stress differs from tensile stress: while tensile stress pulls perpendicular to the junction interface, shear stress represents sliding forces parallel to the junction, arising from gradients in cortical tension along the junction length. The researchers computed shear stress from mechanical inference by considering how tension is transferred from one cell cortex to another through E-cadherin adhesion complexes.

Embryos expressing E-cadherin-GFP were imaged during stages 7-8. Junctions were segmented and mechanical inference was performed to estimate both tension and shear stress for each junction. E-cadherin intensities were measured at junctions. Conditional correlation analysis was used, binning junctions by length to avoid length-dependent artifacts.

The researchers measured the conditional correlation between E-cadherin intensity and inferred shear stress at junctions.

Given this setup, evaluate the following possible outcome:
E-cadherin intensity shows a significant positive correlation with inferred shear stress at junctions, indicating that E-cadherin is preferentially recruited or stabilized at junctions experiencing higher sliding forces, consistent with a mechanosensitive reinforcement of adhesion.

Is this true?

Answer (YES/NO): NO